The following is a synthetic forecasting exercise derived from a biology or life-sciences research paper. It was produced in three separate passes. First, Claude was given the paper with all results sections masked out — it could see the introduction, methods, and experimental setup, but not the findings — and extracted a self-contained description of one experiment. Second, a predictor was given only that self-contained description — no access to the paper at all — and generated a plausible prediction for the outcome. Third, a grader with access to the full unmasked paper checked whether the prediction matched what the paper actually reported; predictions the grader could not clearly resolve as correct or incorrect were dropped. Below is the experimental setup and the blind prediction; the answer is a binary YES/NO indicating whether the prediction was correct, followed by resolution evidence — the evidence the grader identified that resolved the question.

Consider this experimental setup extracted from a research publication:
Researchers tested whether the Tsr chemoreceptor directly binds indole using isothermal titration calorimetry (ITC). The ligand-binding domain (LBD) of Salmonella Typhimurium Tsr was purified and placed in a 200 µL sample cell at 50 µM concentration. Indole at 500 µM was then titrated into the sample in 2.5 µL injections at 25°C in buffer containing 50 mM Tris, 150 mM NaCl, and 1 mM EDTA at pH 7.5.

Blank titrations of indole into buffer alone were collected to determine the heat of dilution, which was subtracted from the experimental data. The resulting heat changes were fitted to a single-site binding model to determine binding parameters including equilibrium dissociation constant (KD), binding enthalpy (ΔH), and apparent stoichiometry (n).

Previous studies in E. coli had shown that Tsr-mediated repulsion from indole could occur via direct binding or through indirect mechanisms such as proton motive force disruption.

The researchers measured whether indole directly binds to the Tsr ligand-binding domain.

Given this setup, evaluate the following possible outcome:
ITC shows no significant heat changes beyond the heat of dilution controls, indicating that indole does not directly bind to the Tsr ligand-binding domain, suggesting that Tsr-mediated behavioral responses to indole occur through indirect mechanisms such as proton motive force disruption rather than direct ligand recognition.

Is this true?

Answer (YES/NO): YES